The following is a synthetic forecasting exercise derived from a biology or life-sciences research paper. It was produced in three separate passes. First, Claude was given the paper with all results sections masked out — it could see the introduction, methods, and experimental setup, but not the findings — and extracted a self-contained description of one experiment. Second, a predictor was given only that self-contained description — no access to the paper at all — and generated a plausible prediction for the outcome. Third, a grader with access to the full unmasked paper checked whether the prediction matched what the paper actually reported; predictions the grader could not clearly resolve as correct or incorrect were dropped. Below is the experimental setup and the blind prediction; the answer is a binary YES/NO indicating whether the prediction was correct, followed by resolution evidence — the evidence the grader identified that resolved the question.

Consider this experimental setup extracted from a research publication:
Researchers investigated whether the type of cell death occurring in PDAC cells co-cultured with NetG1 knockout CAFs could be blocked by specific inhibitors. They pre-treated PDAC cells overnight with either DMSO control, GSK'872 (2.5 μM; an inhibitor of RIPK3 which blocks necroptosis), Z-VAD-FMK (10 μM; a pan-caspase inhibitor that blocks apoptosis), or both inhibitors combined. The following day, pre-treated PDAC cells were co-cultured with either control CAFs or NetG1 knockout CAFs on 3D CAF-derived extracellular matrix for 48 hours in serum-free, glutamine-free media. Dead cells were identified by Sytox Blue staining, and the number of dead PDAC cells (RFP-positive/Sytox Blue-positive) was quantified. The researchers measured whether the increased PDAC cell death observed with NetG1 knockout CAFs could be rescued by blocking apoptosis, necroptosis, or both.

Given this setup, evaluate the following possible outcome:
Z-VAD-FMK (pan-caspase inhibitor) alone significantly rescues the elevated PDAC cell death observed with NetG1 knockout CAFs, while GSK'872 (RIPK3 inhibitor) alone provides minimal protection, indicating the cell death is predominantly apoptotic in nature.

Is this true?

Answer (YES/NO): NO